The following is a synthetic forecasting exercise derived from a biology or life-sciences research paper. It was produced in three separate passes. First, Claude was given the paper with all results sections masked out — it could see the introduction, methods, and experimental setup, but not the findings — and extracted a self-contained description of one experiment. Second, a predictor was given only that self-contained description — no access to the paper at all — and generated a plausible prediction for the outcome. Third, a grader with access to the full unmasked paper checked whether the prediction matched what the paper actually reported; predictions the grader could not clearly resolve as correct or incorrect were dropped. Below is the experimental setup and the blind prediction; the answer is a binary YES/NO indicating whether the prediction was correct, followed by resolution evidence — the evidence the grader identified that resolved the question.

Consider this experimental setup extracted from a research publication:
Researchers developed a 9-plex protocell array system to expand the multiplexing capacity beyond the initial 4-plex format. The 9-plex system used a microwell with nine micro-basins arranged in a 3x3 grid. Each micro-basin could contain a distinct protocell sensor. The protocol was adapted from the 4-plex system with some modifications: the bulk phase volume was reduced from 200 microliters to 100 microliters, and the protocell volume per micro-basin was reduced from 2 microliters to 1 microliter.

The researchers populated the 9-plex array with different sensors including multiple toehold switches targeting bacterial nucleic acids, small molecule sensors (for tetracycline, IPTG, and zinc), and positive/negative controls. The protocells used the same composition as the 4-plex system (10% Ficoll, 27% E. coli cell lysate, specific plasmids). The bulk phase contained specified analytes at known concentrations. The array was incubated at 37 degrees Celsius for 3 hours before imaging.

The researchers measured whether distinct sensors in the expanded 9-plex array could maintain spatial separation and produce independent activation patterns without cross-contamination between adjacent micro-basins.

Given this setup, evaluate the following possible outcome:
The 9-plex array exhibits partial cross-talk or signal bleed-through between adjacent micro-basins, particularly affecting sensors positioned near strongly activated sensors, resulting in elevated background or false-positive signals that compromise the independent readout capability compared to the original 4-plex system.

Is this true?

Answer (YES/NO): NO